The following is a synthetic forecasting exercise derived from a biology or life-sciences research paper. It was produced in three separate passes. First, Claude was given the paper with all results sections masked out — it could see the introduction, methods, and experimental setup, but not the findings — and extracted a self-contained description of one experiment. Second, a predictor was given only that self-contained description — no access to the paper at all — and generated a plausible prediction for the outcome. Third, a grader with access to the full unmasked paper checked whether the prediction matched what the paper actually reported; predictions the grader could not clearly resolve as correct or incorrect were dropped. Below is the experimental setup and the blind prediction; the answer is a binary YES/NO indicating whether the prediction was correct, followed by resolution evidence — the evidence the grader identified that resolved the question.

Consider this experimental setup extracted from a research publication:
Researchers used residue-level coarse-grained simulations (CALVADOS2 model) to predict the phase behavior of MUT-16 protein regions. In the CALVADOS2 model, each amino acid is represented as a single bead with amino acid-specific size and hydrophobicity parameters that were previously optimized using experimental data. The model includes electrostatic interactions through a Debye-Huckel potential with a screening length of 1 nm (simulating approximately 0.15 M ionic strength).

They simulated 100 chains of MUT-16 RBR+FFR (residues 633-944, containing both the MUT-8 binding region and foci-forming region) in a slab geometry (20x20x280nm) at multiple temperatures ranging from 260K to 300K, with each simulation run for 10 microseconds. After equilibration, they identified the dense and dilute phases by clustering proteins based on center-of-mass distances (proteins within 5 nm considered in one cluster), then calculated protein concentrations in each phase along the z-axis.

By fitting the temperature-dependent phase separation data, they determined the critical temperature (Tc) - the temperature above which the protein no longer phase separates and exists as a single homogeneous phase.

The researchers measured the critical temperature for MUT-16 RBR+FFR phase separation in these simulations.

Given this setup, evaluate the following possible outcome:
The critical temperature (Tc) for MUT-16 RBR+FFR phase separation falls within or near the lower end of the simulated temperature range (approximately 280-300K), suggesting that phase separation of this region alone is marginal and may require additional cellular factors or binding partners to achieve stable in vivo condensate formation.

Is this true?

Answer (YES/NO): NO